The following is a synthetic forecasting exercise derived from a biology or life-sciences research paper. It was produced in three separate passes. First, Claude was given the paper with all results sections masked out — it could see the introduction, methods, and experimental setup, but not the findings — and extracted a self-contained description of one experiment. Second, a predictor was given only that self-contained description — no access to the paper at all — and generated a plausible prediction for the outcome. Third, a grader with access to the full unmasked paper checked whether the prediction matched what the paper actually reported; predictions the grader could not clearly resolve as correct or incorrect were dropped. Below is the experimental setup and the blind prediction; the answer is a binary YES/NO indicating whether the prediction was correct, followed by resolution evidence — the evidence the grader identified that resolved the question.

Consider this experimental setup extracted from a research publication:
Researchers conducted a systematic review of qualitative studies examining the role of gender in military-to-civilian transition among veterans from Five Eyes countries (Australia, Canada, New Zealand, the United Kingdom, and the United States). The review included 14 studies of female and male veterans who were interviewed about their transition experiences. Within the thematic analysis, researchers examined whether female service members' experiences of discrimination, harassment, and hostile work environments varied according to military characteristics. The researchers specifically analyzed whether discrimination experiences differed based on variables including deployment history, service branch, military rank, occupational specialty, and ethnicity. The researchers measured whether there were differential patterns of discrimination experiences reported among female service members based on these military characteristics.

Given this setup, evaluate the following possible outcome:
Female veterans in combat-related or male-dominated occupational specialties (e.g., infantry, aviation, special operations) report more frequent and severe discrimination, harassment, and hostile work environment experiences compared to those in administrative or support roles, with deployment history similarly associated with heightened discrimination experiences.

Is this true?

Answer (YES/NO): YES